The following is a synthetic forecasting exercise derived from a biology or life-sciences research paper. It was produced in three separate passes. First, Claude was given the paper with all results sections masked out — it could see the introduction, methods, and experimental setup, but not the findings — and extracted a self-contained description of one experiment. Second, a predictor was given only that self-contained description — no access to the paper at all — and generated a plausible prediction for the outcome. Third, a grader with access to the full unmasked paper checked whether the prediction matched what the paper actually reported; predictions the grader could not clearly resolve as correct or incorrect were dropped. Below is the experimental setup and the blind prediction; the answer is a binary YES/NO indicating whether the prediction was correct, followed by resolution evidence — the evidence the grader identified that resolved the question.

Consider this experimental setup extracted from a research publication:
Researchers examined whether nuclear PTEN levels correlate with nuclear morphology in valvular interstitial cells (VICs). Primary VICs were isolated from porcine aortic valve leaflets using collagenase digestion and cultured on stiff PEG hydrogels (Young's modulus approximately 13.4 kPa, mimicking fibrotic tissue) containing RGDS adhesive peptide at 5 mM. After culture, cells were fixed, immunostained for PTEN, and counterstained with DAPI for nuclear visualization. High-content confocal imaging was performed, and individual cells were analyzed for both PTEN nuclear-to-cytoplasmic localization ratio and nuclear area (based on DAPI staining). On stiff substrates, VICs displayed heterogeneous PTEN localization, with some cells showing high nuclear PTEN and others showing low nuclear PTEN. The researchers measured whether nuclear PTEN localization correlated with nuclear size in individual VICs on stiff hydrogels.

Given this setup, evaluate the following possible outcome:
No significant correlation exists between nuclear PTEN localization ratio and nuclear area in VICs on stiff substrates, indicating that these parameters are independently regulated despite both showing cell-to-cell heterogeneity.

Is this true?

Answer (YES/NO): NO